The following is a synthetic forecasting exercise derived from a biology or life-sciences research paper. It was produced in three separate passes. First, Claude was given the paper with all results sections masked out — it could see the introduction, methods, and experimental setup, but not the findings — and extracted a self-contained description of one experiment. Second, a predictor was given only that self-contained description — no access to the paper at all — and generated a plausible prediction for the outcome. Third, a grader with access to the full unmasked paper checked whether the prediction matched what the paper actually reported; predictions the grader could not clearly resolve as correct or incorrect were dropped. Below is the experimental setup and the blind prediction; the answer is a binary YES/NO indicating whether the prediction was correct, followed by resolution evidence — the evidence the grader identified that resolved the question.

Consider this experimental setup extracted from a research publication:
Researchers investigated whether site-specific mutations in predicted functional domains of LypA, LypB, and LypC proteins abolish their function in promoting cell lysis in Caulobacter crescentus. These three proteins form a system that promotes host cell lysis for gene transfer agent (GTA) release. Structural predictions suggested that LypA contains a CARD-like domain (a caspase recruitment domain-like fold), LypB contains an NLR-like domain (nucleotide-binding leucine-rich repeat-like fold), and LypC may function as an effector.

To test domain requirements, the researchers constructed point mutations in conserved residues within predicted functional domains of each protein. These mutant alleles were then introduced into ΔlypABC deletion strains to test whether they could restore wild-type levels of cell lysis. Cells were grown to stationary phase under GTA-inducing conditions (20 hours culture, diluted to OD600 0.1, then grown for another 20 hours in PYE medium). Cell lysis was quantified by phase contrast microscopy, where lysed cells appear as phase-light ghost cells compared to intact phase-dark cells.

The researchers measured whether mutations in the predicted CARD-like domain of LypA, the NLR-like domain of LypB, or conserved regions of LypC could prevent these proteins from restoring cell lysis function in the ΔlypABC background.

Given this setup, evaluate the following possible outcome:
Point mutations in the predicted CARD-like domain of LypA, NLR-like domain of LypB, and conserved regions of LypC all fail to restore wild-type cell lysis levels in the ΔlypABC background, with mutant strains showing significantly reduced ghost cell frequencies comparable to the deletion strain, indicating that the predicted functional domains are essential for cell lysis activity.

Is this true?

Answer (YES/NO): NO